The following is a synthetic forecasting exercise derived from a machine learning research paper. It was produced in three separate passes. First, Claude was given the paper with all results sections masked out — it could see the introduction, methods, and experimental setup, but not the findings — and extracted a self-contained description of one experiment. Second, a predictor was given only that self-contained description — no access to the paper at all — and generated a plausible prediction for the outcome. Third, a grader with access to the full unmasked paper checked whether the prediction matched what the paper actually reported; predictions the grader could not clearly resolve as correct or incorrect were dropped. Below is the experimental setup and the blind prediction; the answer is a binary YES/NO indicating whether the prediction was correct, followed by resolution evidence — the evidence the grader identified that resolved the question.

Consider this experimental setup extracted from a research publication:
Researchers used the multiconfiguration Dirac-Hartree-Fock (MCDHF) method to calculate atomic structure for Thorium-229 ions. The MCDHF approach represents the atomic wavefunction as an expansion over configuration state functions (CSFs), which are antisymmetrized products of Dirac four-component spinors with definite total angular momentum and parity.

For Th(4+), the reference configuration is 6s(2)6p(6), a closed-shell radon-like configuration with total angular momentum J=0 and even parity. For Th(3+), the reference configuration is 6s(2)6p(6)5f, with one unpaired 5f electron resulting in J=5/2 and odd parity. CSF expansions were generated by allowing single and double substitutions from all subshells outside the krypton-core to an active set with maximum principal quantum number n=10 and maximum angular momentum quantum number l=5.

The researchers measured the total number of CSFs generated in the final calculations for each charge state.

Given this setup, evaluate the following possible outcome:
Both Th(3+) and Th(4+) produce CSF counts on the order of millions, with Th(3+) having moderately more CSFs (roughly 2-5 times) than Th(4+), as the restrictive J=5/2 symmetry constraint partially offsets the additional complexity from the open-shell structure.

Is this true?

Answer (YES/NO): NO